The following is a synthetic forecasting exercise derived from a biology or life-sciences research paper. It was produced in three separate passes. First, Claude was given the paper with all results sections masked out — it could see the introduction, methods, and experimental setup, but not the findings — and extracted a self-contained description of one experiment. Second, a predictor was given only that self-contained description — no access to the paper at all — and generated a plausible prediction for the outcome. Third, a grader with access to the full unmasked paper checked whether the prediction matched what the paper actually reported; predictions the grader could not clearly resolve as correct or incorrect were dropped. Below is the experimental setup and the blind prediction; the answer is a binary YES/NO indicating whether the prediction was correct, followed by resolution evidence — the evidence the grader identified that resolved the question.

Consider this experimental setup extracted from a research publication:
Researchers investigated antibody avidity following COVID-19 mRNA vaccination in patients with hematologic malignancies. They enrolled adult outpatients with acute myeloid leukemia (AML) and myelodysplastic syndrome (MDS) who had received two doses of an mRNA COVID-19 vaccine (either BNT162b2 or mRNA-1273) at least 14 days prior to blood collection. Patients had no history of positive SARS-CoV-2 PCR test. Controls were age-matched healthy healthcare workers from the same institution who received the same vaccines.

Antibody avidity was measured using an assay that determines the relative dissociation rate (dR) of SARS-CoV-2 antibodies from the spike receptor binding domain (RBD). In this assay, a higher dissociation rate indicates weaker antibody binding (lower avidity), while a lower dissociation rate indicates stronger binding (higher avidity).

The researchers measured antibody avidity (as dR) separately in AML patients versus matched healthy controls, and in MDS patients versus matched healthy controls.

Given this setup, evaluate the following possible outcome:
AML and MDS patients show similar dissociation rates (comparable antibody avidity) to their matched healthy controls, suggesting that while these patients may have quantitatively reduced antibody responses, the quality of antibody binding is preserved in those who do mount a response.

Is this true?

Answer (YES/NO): NO